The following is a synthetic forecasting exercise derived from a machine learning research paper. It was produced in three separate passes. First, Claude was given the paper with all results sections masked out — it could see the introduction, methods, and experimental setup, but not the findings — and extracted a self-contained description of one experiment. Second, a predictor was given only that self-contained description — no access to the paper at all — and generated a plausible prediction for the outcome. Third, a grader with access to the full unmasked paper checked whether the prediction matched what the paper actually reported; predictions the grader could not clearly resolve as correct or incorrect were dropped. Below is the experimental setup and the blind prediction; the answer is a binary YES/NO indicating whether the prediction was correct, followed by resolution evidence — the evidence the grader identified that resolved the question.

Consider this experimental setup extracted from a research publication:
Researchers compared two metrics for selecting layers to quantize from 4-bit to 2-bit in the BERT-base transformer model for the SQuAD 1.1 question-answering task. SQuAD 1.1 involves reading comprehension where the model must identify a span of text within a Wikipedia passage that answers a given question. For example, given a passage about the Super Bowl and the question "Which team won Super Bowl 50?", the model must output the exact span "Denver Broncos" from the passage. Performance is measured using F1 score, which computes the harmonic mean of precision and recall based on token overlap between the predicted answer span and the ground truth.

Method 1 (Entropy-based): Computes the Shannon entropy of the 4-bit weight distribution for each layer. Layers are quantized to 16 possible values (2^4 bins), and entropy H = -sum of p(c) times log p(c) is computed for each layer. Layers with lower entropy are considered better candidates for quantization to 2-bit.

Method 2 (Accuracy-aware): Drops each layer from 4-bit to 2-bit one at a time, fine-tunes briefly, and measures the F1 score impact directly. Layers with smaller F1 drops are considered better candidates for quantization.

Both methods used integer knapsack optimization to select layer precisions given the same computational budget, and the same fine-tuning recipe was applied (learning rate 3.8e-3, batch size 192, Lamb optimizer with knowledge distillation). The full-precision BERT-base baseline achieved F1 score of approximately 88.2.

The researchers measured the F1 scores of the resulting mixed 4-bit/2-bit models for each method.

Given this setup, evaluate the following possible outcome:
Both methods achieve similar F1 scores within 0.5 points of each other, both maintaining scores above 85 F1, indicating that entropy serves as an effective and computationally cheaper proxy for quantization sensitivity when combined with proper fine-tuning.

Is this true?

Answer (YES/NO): YES